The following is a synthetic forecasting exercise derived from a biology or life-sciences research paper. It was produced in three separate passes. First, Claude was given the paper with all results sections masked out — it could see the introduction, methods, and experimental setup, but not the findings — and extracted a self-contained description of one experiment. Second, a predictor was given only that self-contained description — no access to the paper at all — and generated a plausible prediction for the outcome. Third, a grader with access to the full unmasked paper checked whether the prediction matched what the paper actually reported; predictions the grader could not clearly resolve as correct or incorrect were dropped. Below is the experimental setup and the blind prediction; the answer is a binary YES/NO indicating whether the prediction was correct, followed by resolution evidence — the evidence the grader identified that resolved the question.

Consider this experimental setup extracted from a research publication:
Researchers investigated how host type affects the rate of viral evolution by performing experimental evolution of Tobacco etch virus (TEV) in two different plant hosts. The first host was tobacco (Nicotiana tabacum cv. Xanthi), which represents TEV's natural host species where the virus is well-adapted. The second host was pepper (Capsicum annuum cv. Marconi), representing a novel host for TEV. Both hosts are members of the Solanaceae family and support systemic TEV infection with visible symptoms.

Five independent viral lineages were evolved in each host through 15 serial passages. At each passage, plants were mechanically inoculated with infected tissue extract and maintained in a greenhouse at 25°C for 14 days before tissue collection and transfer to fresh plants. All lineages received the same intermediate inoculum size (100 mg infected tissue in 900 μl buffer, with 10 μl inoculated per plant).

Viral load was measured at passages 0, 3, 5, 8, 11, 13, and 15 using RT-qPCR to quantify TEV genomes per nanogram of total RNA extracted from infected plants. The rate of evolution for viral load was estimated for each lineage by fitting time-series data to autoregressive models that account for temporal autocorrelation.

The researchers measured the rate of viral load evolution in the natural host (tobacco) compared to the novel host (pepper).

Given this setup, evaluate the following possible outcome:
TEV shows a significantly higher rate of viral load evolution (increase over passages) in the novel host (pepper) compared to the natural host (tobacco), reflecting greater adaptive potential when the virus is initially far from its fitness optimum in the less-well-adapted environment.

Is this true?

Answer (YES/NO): YES